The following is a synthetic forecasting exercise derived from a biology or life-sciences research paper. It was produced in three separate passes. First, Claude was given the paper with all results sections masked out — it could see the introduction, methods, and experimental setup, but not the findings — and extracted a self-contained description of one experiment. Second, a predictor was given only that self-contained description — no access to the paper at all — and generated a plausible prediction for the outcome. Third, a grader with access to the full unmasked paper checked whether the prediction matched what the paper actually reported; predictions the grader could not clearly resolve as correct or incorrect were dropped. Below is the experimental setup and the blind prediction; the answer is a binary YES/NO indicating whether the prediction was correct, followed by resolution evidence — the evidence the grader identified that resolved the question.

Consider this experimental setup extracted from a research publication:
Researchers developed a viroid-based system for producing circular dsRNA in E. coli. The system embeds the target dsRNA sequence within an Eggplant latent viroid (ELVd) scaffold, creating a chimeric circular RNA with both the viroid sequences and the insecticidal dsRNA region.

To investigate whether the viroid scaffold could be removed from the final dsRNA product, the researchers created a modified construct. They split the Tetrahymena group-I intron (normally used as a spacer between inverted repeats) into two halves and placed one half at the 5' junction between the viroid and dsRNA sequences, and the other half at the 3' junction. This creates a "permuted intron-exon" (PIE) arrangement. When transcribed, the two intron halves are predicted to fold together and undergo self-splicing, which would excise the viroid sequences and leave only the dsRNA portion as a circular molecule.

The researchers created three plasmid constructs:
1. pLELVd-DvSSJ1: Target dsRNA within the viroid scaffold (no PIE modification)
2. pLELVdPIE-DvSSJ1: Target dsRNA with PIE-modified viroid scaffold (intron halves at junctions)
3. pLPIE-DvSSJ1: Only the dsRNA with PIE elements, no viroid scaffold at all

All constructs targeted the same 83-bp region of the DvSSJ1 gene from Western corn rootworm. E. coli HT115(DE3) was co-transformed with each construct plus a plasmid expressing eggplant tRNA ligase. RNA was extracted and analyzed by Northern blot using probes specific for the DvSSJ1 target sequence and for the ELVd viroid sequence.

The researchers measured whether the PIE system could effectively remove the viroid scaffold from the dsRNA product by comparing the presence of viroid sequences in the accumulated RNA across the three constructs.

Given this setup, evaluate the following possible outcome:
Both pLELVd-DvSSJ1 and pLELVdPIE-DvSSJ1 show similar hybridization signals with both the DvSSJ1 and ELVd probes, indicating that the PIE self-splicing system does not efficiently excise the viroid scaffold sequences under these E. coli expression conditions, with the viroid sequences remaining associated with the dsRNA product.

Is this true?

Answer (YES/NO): NO